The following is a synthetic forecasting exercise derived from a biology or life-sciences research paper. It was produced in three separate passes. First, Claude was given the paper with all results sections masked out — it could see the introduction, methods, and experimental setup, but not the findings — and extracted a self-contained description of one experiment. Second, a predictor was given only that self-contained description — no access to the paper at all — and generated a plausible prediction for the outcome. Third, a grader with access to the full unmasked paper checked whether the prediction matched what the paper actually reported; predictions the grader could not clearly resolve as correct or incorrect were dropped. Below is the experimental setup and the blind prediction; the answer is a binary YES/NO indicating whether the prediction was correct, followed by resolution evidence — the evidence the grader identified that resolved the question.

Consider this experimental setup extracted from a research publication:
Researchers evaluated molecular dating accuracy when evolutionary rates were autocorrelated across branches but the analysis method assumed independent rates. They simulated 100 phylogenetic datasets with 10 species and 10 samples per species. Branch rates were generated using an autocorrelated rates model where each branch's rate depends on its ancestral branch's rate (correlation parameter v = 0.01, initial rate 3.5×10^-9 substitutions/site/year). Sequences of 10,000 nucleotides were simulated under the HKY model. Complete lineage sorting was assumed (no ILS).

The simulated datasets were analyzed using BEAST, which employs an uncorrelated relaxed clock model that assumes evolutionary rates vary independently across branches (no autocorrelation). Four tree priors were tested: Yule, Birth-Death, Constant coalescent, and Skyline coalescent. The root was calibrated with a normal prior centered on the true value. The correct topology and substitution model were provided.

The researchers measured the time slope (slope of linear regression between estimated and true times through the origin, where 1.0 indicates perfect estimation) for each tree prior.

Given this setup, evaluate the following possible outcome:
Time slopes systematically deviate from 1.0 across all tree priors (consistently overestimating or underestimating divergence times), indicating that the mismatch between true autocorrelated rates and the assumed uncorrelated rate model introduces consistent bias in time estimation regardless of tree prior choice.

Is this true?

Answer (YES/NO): NO